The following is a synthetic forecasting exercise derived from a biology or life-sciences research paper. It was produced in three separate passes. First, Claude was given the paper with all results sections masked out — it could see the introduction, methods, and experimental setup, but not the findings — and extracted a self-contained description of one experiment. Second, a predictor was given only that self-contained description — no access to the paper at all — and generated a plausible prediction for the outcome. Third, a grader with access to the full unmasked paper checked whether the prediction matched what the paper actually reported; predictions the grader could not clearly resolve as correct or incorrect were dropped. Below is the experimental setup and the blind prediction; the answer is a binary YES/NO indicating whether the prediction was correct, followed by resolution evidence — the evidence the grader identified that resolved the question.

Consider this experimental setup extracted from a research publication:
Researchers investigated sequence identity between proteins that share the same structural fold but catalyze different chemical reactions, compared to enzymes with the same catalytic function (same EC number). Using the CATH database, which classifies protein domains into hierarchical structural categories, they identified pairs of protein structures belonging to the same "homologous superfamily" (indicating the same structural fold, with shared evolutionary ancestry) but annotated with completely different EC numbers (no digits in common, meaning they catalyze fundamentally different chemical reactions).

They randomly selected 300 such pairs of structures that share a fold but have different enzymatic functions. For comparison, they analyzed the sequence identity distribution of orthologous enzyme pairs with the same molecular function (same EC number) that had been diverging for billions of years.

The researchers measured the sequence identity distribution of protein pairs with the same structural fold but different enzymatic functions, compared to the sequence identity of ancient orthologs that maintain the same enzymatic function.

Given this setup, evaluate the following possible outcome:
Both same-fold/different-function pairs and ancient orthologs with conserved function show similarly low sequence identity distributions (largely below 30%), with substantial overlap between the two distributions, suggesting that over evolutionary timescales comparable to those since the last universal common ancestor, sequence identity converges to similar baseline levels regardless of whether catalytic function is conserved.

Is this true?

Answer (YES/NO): NO